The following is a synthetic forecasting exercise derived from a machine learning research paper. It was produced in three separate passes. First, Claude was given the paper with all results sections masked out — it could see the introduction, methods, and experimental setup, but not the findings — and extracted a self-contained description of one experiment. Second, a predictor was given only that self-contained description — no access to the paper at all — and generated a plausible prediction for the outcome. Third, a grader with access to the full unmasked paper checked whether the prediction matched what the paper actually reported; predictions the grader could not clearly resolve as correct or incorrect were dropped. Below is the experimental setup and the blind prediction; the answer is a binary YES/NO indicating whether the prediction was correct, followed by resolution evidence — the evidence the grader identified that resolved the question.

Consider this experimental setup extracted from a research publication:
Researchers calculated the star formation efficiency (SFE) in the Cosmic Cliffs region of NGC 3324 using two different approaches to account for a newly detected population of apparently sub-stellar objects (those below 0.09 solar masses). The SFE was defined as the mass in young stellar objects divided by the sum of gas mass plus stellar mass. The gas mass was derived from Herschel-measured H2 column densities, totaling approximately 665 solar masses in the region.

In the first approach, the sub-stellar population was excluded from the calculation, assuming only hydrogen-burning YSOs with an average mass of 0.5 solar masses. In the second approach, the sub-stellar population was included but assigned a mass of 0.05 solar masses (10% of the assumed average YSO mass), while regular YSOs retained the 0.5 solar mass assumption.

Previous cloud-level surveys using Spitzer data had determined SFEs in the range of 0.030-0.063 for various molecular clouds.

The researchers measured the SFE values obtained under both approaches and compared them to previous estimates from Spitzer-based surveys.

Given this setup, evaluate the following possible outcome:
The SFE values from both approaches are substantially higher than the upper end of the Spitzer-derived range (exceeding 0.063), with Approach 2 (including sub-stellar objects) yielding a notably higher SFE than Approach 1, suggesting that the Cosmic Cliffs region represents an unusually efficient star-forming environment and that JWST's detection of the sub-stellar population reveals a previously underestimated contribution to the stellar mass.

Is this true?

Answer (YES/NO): NO